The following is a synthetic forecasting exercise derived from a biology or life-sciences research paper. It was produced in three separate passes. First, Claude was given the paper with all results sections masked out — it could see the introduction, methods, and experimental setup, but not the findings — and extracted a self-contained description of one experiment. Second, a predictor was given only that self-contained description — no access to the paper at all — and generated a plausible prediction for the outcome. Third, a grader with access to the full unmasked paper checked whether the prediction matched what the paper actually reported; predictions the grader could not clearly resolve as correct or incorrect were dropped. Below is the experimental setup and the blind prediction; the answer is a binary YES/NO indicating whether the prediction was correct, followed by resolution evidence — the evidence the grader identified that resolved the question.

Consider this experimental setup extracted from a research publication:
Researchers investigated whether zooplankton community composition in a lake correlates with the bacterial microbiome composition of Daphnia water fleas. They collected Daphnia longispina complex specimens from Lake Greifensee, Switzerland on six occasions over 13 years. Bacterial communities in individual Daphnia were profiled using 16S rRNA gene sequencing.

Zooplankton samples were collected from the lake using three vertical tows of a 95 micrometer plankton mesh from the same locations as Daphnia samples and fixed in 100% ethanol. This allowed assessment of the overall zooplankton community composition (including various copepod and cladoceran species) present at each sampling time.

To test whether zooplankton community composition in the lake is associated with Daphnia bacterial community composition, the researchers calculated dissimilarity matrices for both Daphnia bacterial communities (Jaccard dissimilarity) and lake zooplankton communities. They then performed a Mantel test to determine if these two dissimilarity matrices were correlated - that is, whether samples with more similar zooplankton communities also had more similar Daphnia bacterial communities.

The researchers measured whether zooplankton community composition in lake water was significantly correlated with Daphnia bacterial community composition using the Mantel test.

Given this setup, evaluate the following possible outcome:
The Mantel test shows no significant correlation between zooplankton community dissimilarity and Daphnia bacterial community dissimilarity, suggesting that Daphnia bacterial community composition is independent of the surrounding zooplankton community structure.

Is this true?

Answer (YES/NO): YES